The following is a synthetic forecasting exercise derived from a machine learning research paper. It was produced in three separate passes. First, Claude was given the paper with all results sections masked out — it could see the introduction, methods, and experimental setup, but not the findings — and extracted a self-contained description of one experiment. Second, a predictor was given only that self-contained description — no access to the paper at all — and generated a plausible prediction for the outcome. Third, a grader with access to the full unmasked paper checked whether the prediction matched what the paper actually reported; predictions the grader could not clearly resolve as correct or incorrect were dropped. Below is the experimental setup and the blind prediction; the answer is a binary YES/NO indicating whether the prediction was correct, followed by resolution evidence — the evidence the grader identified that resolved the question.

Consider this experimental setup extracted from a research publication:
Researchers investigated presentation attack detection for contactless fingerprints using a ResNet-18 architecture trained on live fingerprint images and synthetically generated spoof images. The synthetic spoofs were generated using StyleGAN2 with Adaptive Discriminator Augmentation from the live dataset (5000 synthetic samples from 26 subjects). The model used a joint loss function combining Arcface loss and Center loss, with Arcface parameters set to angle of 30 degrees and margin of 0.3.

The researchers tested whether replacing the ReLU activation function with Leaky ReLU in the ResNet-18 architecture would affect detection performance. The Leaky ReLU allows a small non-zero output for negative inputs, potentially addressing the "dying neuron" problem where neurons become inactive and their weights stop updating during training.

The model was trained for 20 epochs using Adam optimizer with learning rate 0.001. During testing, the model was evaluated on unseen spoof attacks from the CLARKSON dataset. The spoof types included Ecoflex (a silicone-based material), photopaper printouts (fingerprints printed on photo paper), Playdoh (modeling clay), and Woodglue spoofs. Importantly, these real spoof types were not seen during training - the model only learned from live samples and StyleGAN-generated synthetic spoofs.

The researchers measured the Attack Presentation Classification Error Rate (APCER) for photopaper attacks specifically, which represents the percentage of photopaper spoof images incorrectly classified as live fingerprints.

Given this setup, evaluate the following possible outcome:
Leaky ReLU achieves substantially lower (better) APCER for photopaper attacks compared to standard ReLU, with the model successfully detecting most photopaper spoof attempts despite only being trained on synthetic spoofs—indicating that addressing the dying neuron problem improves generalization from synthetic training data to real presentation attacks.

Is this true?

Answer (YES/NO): YES